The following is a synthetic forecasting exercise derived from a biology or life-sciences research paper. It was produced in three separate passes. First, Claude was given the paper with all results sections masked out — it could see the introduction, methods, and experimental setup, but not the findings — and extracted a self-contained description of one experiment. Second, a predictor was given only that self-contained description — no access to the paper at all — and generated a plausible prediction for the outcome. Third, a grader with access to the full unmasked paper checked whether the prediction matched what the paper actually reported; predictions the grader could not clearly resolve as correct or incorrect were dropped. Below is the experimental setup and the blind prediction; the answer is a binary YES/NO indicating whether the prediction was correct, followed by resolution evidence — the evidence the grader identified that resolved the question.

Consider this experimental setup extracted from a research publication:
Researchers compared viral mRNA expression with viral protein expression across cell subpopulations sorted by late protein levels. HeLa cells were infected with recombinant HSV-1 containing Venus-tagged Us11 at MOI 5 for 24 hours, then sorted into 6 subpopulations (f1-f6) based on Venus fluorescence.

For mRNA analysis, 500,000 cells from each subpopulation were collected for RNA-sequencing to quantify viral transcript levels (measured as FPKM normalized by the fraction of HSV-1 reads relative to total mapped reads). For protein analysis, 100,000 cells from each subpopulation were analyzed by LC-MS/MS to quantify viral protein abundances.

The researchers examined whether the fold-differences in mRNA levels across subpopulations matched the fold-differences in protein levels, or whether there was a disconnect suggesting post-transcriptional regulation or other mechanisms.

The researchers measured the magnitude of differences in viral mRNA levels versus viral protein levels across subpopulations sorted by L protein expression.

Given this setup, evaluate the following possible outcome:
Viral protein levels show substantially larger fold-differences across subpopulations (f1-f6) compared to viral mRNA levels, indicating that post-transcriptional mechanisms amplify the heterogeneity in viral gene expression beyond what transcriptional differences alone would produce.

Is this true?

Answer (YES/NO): YES